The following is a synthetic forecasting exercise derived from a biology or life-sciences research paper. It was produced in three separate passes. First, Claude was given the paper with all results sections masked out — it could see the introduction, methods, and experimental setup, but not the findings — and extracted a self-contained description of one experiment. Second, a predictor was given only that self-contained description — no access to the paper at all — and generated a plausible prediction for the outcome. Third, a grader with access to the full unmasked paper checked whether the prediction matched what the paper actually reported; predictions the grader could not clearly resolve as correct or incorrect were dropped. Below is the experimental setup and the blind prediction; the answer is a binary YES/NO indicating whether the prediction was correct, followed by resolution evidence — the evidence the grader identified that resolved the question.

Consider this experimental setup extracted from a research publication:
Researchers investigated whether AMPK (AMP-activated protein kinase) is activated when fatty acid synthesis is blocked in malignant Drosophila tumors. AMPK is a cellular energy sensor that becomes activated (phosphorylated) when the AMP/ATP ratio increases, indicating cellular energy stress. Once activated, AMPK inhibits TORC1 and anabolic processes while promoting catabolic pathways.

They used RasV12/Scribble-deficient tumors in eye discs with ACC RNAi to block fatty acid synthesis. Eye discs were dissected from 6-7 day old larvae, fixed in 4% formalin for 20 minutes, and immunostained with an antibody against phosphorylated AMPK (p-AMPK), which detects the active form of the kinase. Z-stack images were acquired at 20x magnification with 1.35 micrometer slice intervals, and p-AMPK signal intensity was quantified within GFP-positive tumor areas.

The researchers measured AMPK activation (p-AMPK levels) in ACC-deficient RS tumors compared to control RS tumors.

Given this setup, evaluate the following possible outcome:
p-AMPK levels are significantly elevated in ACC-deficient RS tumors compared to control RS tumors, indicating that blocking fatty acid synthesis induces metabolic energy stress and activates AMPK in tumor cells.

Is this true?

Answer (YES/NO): YES